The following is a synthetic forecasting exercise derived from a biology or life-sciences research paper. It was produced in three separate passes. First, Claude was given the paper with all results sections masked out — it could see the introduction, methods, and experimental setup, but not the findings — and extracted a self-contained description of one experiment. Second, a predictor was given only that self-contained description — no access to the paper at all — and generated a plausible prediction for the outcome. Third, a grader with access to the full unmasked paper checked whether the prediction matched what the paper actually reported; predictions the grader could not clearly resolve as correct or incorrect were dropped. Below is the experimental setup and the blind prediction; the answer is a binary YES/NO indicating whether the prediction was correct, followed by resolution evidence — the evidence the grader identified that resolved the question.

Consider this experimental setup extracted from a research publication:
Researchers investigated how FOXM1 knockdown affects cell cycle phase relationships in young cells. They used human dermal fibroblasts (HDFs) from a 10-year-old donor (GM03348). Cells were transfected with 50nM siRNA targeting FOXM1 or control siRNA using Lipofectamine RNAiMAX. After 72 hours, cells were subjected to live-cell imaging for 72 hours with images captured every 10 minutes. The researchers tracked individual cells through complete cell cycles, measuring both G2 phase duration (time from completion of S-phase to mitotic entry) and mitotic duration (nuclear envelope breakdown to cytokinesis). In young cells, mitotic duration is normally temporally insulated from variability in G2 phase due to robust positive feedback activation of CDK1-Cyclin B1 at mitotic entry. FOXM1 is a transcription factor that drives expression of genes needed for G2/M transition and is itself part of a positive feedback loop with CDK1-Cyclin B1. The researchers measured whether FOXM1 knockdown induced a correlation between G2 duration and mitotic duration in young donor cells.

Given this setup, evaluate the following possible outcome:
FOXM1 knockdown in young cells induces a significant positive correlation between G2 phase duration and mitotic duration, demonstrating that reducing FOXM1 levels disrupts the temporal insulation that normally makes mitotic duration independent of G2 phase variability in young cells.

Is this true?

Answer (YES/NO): YES